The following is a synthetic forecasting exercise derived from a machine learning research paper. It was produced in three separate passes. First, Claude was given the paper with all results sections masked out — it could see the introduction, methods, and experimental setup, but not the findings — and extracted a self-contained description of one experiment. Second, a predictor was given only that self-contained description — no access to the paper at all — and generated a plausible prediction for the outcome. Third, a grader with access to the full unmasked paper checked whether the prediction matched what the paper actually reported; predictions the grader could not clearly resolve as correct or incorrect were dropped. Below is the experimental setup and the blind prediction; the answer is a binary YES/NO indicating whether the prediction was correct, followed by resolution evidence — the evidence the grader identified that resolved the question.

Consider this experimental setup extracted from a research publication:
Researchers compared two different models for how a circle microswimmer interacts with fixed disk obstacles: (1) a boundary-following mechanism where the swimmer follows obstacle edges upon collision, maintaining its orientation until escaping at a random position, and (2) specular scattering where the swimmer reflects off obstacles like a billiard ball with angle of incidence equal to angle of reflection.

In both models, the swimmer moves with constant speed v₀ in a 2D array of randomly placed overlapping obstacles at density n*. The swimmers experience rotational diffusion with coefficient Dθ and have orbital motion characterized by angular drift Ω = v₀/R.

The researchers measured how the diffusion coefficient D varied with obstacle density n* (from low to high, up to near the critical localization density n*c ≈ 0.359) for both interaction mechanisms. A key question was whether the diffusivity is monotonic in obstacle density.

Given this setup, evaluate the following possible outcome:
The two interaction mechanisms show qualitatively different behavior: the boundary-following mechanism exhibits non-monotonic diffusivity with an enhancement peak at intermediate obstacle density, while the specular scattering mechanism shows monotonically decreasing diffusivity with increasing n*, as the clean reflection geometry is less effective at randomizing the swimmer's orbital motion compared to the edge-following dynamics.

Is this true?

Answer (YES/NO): NO